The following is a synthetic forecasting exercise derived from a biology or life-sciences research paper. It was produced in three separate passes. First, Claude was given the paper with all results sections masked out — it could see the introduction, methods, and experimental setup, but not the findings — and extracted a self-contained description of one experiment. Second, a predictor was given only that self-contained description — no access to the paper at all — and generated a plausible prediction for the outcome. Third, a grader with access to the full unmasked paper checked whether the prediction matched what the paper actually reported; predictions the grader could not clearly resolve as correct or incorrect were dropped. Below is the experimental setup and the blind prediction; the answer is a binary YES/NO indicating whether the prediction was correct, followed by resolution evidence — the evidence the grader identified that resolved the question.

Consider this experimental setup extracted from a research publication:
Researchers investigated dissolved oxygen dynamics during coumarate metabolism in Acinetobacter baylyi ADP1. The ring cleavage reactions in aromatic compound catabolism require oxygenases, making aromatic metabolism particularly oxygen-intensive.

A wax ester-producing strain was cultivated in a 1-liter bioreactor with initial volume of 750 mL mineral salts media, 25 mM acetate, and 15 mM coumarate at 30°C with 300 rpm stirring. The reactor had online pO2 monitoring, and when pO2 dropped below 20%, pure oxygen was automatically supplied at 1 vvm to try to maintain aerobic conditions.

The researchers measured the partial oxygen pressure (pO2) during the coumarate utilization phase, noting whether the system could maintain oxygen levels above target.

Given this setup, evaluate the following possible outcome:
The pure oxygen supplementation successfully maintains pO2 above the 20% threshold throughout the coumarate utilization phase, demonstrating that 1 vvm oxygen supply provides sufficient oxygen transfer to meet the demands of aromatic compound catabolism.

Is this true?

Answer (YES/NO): NO